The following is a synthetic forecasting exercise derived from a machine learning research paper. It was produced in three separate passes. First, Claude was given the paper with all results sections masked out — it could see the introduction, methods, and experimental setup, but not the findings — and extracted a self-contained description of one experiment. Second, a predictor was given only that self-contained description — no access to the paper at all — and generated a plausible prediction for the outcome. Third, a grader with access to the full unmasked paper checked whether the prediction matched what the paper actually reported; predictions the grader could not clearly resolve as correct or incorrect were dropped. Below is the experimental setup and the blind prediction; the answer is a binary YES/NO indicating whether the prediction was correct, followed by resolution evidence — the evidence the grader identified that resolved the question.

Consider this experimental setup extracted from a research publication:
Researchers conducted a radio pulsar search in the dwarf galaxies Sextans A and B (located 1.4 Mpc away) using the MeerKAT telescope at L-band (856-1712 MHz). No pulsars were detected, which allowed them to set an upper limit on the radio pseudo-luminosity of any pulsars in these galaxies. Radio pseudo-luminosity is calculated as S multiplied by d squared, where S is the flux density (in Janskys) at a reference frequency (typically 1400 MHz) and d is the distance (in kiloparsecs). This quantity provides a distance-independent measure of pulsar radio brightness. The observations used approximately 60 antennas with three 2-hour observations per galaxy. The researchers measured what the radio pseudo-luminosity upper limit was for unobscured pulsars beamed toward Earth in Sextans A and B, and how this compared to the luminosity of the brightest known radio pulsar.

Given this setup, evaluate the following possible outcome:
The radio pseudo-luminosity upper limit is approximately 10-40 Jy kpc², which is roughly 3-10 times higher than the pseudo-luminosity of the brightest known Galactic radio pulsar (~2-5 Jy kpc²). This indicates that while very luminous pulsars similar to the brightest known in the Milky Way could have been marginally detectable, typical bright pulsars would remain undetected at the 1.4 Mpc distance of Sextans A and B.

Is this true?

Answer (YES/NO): NO